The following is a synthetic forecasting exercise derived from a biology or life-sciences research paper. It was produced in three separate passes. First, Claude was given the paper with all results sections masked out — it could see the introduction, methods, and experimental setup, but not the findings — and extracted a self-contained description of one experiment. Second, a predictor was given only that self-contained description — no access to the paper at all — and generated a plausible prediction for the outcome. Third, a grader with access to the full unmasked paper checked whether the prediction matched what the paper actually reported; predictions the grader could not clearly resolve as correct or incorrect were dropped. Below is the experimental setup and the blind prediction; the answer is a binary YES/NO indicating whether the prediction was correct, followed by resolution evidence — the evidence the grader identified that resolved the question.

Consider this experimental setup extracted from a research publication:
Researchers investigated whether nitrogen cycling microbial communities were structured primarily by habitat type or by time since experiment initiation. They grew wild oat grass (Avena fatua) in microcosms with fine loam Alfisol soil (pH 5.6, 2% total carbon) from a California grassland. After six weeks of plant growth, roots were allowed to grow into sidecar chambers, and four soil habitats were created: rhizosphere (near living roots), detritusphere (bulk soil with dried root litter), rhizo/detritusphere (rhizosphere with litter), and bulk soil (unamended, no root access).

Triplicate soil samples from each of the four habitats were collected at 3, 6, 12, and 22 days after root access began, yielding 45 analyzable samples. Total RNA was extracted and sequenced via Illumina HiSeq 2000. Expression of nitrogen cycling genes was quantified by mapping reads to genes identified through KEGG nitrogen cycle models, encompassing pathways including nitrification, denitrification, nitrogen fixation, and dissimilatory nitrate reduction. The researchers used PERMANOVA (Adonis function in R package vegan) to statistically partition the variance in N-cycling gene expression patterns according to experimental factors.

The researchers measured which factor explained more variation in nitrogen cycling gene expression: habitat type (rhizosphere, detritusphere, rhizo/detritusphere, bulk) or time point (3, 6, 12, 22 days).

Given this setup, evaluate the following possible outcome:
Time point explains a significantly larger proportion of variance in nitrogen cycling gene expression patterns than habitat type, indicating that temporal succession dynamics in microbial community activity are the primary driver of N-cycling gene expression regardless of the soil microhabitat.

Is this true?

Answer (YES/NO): NO